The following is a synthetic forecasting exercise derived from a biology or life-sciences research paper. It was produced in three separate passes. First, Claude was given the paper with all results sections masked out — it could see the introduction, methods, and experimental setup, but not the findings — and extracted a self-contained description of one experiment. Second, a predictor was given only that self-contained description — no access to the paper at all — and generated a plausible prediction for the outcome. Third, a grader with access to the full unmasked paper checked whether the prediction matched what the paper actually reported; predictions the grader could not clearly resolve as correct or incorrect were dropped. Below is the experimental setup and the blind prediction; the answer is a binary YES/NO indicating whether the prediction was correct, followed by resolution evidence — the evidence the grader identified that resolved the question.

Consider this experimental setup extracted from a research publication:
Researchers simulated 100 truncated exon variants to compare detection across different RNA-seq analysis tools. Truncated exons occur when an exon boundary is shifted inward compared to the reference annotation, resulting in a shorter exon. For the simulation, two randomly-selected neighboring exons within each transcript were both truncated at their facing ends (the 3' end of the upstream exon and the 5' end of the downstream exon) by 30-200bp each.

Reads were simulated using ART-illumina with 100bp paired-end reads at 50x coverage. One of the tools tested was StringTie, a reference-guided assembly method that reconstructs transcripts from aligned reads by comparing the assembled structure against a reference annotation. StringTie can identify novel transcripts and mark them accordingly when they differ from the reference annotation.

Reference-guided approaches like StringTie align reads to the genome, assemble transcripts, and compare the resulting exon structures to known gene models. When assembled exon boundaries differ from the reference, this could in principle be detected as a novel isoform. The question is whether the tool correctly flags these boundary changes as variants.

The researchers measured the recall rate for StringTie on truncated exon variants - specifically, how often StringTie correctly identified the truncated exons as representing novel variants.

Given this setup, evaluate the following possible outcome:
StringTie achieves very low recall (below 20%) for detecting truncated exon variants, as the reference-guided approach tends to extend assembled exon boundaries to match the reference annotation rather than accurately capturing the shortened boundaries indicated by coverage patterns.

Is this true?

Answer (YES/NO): NO